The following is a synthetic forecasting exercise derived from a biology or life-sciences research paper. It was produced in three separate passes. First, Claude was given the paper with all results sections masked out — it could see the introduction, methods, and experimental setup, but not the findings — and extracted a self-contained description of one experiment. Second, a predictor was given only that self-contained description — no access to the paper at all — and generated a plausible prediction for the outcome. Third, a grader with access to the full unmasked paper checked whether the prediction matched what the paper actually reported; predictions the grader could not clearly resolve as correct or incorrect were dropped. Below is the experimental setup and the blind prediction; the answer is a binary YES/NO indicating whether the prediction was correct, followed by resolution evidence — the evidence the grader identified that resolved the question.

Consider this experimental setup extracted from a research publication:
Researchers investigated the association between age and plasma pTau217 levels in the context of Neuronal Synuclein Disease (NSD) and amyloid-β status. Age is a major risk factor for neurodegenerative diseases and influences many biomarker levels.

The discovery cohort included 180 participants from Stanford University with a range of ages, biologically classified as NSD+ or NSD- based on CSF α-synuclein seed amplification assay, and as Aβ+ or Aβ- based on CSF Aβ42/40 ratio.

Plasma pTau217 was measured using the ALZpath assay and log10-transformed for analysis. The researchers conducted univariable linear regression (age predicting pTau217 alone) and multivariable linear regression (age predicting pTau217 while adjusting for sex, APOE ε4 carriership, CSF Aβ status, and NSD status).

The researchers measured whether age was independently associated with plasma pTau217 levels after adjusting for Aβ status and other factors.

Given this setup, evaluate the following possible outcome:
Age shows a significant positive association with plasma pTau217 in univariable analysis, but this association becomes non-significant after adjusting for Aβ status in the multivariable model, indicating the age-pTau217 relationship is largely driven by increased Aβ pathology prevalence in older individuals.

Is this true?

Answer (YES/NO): NO